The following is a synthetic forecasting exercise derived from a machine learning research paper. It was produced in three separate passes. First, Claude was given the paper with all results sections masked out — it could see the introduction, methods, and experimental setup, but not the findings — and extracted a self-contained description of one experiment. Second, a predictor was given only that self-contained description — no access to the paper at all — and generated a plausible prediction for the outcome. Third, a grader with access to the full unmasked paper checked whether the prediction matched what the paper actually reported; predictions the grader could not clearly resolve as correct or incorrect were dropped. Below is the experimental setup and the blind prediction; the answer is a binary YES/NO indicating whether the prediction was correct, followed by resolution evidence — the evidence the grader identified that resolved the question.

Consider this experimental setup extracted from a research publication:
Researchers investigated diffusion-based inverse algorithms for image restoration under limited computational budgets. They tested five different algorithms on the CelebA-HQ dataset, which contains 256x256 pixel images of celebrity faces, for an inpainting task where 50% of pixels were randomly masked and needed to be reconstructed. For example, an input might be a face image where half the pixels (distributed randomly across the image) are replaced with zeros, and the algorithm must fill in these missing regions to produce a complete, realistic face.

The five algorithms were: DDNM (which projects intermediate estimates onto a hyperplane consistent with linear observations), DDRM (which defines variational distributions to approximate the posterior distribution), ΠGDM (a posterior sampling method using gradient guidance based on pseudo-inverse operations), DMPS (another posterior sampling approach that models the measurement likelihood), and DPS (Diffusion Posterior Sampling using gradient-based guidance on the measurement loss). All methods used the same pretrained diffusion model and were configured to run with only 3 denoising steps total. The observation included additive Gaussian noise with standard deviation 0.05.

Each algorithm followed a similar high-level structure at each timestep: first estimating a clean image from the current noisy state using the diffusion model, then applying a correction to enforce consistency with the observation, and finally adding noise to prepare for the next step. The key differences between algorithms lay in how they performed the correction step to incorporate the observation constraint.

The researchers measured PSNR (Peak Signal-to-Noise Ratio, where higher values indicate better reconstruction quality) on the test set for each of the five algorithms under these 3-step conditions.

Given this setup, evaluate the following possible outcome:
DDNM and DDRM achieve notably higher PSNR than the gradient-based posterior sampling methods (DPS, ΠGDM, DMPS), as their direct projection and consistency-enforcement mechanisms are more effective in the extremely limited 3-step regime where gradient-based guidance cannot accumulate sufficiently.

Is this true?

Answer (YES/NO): NO